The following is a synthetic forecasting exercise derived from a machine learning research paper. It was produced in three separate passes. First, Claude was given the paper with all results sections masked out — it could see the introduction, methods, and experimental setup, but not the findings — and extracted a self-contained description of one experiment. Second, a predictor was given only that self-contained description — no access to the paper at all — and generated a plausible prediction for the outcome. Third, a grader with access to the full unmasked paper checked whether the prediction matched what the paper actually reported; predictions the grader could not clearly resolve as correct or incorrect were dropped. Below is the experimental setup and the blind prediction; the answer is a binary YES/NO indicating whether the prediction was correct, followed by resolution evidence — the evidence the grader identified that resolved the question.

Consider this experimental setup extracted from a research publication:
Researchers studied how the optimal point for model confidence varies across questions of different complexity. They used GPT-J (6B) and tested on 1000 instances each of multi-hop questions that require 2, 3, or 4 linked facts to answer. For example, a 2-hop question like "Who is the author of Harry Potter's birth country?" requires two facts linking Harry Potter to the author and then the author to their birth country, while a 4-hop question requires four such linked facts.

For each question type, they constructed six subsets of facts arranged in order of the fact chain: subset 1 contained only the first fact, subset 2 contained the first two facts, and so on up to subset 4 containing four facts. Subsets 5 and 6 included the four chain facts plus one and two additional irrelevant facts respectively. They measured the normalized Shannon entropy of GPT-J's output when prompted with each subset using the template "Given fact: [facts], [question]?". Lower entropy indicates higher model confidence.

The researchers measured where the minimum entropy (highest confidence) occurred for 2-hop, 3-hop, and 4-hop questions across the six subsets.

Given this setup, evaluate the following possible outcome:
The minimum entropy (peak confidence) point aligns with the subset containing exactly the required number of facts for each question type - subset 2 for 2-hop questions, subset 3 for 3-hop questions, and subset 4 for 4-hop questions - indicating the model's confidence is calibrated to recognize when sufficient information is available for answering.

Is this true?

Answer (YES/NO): YES